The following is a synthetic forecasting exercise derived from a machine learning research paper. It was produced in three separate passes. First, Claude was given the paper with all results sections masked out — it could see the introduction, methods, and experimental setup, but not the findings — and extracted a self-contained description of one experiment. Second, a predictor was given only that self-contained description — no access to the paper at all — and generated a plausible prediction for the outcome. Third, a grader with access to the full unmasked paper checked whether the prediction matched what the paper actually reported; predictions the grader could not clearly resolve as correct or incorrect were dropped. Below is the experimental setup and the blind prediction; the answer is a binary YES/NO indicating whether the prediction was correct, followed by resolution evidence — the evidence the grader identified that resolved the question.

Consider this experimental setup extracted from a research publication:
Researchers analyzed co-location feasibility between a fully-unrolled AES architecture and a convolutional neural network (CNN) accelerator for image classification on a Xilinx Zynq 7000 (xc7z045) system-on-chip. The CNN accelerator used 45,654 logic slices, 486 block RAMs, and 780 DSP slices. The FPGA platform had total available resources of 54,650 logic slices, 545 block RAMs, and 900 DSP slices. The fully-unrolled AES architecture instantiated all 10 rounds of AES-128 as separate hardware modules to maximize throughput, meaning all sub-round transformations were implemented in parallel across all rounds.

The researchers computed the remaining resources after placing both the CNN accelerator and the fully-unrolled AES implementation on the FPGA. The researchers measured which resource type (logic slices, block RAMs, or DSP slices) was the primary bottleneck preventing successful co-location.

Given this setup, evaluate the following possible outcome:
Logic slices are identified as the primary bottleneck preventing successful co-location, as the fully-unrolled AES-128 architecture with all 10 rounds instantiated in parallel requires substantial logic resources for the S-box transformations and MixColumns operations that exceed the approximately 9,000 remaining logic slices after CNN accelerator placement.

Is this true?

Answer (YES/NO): NO